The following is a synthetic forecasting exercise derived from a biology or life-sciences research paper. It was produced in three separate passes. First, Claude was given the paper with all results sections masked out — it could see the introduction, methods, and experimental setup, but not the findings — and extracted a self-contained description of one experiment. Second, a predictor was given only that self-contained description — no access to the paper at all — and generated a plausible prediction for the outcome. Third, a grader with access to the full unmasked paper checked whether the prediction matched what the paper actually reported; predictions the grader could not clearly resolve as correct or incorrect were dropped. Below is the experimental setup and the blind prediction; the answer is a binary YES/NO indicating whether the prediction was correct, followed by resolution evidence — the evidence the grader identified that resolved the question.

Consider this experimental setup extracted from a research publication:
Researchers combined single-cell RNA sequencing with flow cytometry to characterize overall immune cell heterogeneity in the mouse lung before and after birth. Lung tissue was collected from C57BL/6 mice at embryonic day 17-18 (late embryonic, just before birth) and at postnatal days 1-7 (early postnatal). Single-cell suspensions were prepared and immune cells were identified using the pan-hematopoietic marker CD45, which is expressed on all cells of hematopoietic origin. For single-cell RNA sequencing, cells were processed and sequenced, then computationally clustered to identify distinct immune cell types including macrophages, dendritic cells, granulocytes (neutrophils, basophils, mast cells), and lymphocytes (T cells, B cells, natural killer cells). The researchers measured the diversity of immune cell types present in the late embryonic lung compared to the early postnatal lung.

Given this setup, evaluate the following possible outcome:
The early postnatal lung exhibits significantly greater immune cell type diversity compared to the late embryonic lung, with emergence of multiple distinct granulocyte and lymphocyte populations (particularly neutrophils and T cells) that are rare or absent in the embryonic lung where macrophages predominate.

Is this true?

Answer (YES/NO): YES